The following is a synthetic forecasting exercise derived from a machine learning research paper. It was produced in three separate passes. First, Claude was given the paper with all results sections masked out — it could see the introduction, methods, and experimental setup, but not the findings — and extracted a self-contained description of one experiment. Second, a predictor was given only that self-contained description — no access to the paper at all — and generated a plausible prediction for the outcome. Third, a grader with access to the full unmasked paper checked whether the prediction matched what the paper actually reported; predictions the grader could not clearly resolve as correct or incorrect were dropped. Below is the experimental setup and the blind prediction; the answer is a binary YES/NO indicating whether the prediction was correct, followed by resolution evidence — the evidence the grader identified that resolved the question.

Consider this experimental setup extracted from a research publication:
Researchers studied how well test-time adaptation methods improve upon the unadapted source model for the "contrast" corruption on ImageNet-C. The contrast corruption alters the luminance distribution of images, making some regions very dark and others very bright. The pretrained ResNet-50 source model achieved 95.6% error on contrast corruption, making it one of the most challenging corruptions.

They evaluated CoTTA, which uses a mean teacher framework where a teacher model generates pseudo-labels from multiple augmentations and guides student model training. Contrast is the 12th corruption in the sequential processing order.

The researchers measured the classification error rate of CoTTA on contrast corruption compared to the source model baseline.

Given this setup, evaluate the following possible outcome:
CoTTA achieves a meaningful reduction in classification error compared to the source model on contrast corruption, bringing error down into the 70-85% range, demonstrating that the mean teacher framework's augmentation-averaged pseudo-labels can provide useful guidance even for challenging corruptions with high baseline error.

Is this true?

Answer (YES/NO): YES